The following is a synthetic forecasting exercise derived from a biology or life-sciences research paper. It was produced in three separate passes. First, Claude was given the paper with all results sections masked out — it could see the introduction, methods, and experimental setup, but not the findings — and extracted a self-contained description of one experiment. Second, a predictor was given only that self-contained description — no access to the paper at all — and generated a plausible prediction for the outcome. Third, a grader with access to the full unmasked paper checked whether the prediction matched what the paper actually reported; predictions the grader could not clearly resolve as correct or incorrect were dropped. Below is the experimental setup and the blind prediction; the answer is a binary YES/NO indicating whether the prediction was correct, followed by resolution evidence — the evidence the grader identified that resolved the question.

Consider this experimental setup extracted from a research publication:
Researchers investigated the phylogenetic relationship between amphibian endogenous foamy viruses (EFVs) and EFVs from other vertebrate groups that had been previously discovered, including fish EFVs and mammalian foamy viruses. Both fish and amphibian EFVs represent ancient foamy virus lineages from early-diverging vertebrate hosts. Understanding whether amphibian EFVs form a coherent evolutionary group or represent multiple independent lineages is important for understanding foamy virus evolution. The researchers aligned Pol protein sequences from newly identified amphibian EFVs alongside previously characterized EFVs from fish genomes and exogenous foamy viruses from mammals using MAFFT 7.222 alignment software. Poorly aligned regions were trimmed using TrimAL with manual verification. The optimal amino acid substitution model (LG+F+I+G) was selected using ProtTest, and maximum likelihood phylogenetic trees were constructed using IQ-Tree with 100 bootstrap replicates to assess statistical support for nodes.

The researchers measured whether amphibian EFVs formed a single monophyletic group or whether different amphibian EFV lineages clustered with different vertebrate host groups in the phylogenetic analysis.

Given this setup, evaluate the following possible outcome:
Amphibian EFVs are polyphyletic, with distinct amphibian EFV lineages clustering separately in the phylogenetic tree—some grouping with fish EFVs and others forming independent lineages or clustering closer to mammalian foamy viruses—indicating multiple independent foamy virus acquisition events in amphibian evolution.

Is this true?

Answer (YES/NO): NO